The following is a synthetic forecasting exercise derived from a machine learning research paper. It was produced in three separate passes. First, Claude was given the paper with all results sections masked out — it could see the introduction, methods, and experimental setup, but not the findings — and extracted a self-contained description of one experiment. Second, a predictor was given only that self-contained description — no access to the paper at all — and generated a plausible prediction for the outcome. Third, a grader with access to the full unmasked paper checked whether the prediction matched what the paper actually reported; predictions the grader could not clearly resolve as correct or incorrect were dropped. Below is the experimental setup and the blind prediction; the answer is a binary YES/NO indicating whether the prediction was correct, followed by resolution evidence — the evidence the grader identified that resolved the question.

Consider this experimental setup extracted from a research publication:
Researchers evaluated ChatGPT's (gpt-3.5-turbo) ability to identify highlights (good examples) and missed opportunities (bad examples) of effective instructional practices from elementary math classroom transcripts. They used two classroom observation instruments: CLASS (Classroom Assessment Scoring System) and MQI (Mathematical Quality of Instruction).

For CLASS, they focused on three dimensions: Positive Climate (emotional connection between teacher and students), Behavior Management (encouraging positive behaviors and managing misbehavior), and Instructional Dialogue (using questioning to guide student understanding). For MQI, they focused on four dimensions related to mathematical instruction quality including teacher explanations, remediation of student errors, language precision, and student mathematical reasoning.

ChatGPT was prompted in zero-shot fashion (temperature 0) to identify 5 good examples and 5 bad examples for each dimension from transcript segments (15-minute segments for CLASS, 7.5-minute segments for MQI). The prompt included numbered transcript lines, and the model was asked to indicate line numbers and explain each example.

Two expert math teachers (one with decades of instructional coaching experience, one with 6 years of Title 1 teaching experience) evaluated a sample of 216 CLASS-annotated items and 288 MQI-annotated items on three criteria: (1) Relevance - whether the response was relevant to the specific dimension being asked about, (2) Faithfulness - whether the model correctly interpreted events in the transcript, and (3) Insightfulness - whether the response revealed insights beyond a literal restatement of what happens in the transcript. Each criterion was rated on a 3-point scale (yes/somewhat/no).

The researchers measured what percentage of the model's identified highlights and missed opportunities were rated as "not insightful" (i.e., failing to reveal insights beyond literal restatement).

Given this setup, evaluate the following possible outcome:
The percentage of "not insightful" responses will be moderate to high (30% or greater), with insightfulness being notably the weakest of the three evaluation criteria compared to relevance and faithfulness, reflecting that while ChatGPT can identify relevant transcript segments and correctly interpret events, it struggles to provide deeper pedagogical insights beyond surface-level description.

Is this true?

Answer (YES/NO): YES